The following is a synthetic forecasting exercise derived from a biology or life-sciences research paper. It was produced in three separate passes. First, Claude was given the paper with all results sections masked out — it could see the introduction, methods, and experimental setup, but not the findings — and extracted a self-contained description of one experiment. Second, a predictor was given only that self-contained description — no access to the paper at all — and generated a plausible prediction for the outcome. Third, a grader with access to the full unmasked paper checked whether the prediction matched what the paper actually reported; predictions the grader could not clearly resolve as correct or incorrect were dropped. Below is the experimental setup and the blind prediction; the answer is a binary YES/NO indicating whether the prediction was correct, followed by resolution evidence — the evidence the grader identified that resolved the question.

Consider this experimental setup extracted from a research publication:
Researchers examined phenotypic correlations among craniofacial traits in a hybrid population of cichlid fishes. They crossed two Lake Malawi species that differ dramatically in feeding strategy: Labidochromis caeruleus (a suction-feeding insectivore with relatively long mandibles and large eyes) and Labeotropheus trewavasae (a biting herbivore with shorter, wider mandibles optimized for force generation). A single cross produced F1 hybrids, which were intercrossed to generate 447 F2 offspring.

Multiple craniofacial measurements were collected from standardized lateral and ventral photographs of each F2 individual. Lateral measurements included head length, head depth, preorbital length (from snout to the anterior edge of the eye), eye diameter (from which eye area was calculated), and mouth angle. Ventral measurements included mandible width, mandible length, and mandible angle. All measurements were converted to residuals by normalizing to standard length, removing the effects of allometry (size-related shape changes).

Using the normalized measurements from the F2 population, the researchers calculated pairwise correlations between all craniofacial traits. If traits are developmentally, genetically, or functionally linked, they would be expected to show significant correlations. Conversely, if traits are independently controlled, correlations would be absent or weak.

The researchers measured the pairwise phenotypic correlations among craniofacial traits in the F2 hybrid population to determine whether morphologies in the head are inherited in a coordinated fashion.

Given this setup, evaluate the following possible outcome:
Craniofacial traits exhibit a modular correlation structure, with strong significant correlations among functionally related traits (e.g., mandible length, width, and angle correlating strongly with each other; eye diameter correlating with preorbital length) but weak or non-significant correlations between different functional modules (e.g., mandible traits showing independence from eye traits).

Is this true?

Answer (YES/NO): NO